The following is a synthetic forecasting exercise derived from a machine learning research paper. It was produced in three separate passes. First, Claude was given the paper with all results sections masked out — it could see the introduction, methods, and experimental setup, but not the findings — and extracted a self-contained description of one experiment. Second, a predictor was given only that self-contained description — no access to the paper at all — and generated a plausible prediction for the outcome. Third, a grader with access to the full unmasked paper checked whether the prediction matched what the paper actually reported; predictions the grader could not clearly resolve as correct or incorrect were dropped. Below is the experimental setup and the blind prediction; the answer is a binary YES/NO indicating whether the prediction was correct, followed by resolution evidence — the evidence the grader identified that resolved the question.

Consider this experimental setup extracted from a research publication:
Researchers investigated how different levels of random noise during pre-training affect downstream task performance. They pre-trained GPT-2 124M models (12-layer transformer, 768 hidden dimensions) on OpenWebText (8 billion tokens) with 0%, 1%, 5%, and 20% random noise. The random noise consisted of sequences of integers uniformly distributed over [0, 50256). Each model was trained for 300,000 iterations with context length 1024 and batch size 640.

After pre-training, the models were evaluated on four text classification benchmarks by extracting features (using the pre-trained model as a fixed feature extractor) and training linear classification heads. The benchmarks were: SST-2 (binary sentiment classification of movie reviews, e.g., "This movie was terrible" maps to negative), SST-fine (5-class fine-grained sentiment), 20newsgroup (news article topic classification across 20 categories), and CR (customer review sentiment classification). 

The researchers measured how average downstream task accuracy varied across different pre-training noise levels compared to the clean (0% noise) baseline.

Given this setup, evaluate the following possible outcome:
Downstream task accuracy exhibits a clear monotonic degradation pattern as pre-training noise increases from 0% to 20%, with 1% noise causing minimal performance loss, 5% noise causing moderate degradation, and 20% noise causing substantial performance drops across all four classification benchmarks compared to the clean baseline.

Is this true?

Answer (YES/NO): NO